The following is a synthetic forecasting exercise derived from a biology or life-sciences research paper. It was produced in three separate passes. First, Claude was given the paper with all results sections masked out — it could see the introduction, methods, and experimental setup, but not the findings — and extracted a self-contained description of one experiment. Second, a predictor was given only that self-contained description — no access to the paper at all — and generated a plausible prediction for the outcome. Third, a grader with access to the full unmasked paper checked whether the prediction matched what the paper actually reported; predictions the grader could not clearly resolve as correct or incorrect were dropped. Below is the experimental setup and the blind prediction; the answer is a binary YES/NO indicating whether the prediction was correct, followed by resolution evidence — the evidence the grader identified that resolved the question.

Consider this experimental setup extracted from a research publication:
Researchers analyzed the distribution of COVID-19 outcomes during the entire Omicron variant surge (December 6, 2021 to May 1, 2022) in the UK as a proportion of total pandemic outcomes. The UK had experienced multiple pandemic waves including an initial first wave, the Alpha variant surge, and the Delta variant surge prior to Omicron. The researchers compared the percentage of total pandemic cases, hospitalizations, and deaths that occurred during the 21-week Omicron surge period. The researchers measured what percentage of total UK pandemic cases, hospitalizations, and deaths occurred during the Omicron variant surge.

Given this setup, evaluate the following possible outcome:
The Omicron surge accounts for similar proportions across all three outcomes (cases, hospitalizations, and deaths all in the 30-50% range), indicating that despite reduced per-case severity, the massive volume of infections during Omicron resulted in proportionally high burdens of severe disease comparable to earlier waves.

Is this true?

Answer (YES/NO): NO